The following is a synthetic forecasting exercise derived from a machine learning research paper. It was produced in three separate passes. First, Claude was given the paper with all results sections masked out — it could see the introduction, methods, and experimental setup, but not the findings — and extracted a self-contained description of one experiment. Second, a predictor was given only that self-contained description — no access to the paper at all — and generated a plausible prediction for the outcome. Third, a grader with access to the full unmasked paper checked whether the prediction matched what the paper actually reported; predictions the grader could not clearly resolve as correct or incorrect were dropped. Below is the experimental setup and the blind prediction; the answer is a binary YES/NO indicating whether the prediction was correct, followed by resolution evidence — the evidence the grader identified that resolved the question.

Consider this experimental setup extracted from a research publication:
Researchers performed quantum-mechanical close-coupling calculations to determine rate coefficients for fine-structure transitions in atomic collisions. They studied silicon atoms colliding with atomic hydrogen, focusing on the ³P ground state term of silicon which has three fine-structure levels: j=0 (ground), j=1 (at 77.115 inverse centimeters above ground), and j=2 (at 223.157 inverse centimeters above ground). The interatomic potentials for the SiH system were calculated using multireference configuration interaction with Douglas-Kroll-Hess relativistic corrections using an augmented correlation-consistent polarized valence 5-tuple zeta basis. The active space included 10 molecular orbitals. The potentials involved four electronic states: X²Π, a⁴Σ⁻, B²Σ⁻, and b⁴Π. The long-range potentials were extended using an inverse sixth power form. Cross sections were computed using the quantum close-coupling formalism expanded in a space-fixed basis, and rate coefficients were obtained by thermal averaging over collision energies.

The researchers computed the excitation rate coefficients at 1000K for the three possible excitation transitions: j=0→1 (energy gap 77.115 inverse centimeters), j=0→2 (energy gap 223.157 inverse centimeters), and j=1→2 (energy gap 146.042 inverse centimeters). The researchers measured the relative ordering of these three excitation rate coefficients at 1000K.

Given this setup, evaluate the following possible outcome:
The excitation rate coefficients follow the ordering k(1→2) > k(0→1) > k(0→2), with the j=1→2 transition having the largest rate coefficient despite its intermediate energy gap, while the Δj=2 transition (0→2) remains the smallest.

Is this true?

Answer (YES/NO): NO